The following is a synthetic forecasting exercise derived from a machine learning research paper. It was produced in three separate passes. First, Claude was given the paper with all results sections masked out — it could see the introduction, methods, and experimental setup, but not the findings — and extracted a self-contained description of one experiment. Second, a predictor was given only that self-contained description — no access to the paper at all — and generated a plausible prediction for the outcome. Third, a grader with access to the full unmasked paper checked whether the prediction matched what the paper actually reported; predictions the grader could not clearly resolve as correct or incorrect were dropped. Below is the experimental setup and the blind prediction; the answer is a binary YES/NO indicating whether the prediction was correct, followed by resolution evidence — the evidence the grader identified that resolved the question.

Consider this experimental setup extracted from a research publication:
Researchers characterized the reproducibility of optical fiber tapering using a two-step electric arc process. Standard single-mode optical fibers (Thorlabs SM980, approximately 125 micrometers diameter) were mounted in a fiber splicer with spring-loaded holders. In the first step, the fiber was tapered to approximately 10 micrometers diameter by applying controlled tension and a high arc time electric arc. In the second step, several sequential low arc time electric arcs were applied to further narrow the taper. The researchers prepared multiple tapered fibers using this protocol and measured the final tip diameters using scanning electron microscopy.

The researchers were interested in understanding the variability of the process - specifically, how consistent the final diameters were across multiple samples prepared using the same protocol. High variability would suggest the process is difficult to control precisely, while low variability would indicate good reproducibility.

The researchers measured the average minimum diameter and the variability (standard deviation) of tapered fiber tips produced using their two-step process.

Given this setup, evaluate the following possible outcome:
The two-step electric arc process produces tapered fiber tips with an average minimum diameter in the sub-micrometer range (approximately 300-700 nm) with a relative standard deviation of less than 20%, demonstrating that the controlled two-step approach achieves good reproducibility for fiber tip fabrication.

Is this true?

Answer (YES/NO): NO